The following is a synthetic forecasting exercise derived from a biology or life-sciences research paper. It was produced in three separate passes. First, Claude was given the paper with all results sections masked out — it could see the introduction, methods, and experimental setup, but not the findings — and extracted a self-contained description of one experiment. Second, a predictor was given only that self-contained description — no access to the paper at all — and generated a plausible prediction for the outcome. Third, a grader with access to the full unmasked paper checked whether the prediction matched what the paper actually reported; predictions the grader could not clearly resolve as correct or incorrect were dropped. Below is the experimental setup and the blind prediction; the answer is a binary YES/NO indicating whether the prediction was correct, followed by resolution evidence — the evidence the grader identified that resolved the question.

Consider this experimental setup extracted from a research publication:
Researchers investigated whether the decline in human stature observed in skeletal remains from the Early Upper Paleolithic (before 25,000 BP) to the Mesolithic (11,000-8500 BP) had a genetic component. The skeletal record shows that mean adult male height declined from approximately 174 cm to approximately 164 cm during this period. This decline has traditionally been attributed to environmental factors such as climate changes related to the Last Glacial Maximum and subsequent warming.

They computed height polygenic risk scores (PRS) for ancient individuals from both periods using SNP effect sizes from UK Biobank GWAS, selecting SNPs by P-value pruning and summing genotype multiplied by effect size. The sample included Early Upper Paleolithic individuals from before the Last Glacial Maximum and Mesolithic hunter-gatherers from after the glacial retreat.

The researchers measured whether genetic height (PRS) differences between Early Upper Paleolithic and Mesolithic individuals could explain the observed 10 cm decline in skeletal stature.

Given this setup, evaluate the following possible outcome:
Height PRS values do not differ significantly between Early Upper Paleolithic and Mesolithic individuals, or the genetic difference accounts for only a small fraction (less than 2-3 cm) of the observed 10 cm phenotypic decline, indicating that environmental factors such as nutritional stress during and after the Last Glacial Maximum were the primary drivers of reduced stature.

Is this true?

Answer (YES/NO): NO